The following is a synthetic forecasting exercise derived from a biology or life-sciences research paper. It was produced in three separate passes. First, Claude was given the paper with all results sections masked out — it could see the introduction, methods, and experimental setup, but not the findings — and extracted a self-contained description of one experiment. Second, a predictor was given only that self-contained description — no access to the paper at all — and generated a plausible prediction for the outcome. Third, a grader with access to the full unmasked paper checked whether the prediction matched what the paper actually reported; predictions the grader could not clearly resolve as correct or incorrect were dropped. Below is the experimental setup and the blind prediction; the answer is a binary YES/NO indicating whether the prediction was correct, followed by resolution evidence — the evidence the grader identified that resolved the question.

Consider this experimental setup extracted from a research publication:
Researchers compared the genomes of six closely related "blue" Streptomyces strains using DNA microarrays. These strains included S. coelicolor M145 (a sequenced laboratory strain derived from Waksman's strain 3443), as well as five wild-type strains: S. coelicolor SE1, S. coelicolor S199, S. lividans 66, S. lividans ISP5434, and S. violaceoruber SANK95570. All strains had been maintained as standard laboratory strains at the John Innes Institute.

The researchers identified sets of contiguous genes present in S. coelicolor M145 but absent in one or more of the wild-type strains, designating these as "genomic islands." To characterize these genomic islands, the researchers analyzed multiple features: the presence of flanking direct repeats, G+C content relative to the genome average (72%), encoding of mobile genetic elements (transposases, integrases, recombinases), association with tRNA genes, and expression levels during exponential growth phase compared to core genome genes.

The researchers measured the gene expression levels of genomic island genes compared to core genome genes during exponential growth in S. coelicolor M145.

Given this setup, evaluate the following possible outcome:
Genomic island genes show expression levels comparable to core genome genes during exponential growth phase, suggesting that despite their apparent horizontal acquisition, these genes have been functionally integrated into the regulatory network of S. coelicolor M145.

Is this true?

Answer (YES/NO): NO